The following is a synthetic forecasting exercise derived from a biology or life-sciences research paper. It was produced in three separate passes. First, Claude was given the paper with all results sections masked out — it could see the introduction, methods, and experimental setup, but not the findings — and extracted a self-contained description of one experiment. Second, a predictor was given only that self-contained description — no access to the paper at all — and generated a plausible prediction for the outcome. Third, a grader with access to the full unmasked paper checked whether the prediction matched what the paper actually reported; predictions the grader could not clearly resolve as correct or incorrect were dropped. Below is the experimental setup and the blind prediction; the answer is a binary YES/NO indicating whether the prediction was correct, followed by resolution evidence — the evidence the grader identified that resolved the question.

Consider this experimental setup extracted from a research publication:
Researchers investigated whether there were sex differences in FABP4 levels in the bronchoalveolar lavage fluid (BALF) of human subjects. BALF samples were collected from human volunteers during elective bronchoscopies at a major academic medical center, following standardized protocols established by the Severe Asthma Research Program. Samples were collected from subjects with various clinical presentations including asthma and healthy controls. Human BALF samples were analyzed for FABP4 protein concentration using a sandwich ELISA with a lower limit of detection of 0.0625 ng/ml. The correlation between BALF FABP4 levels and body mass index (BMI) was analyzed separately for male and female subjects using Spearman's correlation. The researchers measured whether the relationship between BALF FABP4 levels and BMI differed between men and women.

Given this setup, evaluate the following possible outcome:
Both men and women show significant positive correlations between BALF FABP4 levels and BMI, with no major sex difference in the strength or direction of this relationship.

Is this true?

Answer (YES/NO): NO